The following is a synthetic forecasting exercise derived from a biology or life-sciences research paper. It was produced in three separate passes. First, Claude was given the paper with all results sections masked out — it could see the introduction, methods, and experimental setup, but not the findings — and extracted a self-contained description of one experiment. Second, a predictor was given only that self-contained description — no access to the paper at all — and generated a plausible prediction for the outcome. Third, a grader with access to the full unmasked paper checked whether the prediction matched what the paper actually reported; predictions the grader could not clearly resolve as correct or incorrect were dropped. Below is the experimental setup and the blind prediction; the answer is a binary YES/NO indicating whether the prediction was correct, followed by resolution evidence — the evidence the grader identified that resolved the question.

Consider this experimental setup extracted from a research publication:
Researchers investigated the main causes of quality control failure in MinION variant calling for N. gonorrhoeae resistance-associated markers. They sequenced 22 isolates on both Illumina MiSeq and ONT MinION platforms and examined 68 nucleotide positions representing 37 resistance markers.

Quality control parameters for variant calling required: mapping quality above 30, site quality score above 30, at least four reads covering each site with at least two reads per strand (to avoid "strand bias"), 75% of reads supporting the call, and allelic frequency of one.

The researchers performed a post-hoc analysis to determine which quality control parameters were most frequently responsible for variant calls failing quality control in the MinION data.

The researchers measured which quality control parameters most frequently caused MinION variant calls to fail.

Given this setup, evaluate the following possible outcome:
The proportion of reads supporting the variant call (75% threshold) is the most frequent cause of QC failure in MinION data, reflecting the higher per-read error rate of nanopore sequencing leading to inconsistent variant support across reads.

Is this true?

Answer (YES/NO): NO